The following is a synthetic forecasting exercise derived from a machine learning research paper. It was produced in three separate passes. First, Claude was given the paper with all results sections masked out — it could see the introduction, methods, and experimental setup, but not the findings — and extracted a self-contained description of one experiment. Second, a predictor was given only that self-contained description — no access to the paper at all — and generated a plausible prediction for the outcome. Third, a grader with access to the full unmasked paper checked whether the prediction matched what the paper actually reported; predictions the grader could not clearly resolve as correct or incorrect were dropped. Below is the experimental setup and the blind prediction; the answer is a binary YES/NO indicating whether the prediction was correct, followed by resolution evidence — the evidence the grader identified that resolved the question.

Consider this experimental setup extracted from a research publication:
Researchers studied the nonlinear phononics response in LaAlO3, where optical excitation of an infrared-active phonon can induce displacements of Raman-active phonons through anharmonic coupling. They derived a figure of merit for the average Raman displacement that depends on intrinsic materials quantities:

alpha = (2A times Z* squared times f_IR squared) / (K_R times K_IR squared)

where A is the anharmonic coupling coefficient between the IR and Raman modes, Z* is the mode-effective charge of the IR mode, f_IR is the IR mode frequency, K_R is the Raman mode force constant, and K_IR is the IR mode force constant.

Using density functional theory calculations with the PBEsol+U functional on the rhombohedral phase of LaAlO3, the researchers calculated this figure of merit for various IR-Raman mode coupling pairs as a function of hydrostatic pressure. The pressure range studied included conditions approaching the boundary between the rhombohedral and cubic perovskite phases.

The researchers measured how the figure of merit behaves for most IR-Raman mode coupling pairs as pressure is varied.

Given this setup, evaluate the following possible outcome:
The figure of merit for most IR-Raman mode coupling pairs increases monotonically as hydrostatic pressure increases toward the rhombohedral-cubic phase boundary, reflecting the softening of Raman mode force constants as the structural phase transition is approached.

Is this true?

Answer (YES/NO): NO